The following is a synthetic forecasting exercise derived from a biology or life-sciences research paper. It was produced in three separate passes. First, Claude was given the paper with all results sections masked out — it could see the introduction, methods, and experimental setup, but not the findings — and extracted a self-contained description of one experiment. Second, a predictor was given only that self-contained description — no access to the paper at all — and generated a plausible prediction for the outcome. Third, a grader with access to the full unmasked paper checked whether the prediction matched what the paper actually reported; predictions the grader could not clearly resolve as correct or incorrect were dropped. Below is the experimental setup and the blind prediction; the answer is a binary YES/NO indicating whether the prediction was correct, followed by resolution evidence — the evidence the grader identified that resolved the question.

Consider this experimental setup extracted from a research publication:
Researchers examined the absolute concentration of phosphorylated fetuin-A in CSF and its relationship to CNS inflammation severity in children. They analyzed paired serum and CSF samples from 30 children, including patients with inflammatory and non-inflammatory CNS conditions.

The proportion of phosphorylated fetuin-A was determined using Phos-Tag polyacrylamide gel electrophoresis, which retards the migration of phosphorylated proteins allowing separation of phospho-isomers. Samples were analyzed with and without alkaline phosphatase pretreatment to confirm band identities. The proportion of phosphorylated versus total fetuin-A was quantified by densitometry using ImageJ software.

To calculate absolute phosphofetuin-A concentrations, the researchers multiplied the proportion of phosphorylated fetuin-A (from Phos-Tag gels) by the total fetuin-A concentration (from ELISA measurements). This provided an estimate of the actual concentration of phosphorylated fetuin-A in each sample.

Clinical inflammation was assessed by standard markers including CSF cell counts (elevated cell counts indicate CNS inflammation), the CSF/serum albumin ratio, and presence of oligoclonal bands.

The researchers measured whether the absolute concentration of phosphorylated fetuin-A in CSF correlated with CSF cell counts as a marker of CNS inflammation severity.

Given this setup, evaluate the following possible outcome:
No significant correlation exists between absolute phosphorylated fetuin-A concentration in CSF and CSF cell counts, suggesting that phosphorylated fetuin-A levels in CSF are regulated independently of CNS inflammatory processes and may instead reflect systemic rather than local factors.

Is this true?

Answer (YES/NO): NO